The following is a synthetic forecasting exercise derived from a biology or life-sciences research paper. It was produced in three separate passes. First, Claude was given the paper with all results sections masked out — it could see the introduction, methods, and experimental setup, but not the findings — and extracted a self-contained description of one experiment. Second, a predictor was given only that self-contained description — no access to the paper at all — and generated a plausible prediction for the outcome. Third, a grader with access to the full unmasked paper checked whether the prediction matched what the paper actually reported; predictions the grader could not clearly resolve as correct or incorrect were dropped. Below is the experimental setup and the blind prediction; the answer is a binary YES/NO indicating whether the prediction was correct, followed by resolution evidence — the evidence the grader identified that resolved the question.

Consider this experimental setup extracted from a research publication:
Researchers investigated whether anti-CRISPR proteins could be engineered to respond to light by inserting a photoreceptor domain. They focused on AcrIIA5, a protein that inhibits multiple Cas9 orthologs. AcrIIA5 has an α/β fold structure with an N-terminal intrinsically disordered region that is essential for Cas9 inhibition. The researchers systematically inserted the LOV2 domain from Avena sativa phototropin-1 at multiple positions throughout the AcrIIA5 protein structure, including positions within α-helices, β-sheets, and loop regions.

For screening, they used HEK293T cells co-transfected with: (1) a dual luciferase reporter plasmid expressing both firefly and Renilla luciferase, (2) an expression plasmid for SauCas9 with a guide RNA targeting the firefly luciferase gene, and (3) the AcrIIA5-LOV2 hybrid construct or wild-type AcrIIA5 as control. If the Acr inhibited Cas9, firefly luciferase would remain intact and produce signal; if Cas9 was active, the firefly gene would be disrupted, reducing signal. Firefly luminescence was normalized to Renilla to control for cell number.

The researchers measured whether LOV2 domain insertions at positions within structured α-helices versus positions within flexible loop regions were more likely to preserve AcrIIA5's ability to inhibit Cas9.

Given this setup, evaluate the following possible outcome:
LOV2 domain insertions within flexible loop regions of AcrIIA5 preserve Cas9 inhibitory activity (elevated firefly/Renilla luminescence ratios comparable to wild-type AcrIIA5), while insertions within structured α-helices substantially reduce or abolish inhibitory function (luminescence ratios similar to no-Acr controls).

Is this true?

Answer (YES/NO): NO